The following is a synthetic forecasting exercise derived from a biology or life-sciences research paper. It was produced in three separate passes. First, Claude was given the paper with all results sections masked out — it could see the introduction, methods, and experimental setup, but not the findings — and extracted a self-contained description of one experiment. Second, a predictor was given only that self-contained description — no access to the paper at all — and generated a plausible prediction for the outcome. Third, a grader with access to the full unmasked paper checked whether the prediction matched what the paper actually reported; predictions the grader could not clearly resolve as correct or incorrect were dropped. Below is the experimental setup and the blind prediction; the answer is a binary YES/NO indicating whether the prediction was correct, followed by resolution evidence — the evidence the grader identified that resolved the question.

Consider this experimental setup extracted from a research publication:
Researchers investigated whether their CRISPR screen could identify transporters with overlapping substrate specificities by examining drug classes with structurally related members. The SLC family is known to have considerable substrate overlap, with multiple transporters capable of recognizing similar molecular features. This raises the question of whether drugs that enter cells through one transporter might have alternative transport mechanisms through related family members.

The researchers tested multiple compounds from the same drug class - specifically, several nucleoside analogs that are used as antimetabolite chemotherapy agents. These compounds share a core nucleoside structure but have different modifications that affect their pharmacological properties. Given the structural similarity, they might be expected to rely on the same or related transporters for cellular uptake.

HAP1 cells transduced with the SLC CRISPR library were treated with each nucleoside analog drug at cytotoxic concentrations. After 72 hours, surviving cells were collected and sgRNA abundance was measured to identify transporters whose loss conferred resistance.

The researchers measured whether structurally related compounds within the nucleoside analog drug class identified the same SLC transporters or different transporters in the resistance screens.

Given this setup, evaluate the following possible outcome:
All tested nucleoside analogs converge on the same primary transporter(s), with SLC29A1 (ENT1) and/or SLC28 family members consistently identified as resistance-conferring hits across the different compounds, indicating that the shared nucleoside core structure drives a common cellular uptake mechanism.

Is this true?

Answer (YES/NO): YES